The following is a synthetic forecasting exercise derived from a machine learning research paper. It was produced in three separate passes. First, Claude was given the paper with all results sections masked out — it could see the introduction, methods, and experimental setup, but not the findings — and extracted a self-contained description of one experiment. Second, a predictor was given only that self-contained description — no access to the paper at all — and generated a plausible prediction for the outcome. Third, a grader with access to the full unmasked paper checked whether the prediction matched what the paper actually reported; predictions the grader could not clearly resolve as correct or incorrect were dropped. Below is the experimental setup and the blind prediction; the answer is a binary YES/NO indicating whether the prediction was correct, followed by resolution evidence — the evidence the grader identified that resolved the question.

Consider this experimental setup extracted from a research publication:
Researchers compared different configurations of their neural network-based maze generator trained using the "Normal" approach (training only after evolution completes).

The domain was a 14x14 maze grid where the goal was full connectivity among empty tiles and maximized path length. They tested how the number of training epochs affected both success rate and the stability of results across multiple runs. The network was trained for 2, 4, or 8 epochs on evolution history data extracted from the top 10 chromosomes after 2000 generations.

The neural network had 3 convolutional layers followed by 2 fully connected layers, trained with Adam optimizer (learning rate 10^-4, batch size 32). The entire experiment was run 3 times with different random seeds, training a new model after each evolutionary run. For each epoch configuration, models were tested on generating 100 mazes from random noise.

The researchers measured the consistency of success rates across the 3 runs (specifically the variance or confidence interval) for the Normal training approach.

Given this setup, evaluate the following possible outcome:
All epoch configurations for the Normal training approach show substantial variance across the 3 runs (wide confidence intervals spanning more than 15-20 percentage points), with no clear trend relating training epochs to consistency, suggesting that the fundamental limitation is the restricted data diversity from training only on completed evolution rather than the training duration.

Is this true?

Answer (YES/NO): YES